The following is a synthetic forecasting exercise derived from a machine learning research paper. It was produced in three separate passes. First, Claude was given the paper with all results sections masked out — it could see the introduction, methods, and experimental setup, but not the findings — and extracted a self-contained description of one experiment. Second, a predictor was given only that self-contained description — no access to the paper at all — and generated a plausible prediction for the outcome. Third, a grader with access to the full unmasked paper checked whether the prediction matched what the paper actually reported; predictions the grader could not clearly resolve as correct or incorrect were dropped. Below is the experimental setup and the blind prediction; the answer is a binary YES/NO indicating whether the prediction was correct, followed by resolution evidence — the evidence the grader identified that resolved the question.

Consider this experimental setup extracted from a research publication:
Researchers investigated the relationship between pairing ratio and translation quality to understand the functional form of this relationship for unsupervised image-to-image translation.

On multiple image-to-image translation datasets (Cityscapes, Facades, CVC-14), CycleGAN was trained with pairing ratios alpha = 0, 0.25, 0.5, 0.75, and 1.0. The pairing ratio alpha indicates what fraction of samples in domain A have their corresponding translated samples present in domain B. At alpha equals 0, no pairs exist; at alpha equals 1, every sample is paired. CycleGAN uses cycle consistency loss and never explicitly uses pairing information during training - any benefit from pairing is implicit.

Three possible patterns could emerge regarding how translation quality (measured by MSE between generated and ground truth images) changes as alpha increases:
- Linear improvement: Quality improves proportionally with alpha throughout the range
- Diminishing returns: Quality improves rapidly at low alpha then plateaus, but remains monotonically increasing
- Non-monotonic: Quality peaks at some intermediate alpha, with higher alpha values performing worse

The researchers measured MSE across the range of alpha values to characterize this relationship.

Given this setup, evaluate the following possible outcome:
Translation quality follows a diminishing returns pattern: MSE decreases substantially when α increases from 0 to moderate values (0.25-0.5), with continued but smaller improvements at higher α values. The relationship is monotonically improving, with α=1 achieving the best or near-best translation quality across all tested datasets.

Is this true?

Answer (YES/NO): NO